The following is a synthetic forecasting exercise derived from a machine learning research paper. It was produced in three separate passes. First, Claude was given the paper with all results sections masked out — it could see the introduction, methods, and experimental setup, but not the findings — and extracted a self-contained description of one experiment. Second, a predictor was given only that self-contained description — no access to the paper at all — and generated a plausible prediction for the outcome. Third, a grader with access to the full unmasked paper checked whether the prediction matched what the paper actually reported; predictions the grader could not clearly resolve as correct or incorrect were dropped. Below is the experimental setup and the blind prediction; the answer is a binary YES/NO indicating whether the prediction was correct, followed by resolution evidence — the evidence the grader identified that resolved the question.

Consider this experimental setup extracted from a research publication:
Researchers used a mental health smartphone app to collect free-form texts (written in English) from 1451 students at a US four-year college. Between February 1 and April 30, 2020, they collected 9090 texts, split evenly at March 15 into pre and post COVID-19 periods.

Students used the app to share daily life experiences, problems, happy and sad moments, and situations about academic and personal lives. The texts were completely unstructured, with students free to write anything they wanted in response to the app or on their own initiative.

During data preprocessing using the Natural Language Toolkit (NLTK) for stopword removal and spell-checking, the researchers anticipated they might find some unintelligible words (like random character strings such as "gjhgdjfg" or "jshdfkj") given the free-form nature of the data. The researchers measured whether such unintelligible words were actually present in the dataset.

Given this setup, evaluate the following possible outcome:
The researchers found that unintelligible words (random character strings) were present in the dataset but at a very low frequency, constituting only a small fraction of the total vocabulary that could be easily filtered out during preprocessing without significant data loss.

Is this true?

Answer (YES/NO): NO